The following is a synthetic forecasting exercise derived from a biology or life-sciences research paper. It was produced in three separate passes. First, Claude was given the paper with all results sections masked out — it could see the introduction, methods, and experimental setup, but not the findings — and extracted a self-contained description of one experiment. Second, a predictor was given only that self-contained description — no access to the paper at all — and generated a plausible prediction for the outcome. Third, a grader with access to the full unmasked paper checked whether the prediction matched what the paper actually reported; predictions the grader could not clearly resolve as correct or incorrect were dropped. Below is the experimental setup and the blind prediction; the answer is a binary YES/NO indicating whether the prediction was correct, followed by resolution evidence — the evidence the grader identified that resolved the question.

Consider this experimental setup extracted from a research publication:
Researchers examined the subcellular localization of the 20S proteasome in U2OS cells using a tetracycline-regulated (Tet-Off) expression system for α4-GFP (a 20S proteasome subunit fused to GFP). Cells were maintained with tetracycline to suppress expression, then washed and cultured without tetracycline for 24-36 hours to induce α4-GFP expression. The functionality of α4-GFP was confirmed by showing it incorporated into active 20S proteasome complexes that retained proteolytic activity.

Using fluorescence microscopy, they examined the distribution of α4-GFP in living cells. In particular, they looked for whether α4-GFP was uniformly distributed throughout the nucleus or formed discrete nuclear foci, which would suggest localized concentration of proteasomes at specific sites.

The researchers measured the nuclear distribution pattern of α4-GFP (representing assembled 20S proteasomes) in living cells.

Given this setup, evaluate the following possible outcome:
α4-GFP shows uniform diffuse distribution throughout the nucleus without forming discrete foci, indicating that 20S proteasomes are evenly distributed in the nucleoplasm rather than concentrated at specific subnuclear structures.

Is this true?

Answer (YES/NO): NO